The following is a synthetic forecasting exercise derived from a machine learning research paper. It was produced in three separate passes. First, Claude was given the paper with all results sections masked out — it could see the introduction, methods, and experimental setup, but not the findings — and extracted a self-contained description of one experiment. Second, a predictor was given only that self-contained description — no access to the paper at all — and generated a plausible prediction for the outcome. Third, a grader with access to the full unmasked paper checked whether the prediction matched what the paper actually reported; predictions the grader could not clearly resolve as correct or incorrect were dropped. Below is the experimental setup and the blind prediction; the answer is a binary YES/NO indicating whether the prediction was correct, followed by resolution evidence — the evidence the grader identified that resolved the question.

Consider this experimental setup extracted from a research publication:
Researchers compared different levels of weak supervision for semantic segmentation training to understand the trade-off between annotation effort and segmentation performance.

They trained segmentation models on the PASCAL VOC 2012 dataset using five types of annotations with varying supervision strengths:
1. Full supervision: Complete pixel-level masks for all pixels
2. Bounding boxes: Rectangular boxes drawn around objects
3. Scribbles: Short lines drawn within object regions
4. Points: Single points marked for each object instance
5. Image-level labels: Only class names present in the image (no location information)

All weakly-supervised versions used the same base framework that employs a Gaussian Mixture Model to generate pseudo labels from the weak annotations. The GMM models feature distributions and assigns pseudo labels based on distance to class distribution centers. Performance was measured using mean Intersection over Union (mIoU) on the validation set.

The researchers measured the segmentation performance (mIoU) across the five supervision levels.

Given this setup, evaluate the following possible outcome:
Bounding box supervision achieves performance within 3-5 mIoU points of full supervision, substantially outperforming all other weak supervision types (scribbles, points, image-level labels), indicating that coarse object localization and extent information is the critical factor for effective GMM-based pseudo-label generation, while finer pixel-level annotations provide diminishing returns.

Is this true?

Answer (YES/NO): NO